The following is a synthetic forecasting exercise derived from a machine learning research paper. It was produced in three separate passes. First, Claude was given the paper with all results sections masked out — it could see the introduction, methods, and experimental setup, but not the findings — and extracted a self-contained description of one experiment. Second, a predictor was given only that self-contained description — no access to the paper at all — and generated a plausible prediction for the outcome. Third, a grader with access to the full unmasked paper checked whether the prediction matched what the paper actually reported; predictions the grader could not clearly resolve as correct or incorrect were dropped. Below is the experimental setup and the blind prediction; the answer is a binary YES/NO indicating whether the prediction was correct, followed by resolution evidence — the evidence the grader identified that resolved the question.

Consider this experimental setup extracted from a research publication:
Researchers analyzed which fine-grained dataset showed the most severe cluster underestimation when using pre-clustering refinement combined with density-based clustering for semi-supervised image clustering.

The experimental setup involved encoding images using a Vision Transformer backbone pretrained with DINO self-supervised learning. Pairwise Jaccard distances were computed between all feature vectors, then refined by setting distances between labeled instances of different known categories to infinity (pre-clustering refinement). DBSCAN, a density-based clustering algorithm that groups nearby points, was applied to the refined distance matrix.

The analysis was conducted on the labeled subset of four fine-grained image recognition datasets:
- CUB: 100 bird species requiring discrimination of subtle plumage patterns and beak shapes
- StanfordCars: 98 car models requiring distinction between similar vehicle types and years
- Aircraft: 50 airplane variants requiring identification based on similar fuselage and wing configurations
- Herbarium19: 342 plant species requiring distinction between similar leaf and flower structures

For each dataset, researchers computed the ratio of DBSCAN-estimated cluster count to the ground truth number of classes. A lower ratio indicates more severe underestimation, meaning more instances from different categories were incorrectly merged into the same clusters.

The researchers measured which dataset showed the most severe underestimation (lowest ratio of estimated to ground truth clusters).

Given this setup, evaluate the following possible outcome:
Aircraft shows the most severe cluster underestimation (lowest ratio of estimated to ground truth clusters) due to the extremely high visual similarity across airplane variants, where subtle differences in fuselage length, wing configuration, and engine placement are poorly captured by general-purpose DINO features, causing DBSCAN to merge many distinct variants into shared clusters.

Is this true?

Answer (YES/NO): YES